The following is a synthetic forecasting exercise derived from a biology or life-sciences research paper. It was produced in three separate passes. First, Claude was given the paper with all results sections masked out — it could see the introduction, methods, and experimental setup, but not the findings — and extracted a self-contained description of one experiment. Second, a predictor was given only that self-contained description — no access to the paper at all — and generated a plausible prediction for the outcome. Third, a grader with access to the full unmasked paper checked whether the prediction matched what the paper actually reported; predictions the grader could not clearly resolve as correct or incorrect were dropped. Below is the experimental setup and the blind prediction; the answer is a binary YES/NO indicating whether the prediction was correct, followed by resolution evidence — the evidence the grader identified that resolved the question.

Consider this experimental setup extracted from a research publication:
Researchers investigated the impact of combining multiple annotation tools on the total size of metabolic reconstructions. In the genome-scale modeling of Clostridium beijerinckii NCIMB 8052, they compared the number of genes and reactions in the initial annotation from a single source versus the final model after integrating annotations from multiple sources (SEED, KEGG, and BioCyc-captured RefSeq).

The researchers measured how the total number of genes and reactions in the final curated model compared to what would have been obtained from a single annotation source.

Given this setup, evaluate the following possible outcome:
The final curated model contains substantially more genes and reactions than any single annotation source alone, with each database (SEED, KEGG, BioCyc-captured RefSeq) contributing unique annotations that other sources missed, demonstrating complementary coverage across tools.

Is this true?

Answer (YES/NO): YES